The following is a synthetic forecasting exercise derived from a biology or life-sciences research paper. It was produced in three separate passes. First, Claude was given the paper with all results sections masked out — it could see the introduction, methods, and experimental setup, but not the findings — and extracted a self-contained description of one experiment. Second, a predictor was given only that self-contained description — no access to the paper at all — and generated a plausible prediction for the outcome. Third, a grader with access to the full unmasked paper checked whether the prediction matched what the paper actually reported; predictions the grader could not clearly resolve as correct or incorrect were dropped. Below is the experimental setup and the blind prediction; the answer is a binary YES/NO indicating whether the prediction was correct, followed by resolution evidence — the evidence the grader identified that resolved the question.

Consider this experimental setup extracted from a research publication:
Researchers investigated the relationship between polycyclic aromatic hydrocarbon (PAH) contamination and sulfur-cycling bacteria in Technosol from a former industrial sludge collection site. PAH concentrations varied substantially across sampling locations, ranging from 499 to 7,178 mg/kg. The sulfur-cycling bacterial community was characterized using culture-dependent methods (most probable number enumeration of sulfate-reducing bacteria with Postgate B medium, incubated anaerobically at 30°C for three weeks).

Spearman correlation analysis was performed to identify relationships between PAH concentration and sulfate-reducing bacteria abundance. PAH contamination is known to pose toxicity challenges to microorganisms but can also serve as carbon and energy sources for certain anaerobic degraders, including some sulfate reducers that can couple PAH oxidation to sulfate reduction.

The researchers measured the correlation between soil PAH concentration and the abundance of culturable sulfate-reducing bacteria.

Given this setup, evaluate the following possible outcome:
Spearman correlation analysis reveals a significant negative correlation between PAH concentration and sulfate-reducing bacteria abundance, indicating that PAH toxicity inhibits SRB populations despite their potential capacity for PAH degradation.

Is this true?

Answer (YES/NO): NO